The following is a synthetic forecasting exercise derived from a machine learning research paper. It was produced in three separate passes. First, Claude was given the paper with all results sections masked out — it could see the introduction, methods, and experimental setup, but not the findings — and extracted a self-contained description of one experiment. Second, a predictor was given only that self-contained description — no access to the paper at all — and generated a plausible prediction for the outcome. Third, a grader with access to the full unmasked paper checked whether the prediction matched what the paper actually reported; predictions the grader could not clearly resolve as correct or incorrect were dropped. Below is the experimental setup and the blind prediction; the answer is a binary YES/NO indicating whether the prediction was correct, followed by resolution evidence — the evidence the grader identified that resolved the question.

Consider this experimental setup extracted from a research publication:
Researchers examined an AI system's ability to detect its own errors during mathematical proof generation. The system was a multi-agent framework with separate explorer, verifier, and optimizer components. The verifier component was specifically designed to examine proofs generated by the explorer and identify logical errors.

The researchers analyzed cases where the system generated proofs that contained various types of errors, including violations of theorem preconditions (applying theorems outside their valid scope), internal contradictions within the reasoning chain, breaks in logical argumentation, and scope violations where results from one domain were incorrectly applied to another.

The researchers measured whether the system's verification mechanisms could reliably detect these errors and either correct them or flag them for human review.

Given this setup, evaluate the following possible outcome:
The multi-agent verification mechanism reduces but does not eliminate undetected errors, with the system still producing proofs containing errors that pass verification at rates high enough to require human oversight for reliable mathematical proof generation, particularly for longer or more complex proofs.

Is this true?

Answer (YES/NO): YES